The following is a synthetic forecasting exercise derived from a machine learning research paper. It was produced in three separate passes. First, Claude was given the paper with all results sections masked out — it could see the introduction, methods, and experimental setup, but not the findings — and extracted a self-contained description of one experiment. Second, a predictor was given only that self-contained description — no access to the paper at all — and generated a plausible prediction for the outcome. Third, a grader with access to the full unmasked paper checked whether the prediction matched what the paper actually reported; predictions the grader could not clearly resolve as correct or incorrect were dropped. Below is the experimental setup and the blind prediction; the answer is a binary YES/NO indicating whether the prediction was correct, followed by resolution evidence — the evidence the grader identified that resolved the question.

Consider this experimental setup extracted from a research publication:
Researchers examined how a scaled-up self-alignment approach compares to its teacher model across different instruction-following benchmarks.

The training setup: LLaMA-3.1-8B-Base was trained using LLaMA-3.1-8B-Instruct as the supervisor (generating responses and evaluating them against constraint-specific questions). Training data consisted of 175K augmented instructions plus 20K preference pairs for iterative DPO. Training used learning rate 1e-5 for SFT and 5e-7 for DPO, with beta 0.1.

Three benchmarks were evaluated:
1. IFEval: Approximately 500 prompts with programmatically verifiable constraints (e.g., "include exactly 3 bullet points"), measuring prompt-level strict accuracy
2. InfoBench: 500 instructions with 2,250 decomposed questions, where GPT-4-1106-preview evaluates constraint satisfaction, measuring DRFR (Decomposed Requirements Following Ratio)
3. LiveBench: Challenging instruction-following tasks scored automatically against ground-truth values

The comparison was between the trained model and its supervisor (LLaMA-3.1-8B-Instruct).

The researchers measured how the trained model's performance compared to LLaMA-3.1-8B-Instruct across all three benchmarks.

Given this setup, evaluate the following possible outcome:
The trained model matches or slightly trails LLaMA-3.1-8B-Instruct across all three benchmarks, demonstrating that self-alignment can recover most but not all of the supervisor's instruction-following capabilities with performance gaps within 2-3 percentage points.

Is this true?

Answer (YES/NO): NO